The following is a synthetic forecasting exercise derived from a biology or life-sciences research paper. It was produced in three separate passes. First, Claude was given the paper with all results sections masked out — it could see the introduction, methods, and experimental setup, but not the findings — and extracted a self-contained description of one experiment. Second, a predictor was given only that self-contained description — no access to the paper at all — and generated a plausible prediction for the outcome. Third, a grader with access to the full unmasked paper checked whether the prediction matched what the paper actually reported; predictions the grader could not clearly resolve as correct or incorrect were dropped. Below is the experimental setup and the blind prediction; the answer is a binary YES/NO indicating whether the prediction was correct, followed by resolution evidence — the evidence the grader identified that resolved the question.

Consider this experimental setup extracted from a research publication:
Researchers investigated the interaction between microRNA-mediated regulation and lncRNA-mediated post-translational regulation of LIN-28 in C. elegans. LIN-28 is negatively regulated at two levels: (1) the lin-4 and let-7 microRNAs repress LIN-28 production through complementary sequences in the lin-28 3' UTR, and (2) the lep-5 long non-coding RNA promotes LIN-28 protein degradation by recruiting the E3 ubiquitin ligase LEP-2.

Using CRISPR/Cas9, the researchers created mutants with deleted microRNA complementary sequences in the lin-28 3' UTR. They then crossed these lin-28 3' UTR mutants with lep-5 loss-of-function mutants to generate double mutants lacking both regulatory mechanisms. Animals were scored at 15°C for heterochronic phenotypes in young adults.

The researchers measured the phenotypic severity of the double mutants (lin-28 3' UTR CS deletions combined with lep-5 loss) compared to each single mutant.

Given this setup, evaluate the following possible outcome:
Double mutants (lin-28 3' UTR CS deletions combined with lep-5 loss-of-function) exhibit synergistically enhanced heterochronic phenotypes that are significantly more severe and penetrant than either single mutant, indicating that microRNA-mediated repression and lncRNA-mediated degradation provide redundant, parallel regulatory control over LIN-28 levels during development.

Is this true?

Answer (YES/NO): YES